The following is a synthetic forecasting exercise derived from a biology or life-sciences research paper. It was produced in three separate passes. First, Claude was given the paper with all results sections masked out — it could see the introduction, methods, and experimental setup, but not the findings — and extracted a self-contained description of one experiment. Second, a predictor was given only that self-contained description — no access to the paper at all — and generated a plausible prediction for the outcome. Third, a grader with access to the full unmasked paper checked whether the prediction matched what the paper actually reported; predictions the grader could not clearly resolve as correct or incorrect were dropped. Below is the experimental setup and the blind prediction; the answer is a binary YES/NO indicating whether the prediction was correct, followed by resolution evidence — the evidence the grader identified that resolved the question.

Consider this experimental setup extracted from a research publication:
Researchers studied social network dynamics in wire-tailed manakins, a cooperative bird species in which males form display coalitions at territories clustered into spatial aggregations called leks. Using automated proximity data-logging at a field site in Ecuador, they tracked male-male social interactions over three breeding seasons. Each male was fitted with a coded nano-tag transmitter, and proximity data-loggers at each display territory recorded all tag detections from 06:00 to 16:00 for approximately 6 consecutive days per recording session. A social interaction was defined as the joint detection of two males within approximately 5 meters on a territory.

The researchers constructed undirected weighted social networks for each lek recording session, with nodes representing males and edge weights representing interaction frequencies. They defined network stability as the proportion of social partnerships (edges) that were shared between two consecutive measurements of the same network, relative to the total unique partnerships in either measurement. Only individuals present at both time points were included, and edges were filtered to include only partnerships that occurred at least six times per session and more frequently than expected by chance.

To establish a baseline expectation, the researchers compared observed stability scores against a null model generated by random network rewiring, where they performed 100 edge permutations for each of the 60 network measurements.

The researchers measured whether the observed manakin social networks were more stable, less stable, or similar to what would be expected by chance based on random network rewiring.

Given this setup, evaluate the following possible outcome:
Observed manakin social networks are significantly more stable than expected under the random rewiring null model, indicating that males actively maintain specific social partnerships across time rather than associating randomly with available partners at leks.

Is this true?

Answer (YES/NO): YES